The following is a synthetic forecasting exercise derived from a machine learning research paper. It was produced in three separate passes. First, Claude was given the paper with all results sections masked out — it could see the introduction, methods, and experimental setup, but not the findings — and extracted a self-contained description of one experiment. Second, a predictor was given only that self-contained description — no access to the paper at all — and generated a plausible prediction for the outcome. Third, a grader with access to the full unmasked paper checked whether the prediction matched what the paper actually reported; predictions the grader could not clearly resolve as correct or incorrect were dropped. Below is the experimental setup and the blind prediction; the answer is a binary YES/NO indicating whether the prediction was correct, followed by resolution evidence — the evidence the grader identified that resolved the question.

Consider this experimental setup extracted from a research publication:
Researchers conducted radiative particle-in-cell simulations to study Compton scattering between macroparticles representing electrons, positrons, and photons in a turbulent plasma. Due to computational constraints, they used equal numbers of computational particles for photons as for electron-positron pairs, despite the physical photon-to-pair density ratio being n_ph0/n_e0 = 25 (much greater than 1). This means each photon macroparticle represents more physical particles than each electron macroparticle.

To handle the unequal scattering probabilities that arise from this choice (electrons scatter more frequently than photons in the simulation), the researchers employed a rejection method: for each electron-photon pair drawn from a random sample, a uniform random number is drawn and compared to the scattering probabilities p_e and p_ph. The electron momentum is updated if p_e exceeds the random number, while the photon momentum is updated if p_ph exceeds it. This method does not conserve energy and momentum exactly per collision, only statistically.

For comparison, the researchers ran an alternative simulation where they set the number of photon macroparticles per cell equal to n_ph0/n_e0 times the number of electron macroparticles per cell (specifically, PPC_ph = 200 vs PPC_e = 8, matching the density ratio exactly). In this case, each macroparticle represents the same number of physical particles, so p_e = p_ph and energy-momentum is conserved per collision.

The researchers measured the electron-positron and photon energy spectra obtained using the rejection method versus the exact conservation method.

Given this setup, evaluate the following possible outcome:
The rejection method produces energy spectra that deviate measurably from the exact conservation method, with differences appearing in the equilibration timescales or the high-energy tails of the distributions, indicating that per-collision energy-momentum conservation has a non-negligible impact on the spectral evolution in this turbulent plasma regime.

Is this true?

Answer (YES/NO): NO